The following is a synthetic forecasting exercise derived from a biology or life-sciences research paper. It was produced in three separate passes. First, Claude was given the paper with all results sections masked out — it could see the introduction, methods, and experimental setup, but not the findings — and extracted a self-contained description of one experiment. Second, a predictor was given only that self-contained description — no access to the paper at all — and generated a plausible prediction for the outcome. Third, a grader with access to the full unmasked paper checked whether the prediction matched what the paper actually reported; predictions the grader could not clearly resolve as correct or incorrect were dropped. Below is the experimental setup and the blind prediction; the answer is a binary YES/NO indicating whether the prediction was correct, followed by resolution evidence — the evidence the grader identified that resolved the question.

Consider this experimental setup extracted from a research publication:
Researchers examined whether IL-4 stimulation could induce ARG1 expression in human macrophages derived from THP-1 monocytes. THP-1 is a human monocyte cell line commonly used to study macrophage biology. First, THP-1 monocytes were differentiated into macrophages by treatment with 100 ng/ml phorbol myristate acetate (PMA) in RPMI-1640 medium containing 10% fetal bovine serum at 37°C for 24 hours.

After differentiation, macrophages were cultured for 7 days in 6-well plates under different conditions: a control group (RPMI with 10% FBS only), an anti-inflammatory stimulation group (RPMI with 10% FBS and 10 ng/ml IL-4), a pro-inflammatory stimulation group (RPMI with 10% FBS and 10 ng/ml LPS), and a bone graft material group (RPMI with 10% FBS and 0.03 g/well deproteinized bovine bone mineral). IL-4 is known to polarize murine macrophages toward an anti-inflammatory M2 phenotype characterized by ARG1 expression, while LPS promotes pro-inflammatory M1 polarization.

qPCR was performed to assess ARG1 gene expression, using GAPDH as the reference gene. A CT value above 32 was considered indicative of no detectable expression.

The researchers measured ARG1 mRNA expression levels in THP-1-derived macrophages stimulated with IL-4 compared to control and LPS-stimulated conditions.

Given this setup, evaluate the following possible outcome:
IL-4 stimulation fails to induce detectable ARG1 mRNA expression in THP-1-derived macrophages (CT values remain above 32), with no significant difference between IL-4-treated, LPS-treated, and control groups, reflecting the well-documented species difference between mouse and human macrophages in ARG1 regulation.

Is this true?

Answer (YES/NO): YES